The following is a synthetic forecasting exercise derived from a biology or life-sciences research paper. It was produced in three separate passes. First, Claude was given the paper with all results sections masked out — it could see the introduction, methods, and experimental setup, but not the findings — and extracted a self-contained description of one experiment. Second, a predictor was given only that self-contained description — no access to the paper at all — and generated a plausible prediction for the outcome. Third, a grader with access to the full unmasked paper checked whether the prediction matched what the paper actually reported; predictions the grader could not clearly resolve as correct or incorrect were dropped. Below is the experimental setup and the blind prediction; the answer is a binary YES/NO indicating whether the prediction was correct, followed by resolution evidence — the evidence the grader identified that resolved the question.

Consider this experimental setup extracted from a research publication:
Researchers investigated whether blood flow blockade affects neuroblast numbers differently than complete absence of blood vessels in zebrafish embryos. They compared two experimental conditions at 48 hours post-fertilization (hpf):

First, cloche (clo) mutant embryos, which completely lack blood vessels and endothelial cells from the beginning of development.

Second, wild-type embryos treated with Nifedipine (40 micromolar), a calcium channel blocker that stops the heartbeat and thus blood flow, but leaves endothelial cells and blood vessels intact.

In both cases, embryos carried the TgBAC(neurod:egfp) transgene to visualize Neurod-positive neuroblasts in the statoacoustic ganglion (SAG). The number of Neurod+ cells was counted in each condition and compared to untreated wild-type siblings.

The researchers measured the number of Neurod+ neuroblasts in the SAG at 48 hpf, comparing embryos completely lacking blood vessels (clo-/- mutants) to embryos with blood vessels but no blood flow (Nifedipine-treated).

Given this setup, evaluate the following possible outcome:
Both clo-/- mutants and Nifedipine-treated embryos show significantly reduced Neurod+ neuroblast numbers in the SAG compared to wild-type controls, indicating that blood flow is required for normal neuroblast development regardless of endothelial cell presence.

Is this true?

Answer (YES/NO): NO